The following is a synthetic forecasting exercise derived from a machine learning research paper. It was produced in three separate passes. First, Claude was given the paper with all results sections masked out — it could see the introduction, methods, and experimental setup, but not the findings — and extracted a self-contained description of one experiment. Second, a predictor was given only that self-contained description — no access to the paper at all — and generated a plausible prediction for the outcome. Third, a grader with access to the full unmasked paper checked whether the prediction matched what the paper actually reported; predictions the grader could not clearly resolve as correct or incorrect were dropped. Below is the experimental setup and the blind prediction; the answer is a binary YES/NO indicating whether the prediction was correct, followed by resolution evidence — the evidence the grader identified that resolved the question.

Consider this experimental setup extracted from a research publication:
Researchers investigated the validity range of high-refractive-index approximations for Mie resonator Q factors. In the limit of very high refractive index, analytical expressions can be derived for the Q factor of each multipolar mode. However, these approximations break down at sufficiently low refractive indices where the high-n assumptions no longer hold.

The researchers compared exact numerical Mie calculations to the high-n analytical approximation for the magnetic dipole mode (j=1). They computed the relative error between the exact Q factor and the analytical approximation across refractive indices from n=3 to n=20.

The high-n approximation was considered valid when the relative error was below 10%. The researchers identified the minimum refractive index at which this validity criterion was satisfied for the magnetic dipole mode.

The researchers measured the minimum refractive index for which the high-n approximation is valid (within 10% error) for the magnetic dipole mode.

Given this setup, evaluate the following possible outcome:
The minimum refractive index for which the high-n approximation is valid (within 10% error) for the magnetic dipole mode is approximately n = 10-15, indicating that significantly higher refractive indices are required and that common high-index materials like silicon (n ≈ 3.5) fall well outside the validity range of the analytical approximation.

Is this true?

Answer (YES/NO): NO